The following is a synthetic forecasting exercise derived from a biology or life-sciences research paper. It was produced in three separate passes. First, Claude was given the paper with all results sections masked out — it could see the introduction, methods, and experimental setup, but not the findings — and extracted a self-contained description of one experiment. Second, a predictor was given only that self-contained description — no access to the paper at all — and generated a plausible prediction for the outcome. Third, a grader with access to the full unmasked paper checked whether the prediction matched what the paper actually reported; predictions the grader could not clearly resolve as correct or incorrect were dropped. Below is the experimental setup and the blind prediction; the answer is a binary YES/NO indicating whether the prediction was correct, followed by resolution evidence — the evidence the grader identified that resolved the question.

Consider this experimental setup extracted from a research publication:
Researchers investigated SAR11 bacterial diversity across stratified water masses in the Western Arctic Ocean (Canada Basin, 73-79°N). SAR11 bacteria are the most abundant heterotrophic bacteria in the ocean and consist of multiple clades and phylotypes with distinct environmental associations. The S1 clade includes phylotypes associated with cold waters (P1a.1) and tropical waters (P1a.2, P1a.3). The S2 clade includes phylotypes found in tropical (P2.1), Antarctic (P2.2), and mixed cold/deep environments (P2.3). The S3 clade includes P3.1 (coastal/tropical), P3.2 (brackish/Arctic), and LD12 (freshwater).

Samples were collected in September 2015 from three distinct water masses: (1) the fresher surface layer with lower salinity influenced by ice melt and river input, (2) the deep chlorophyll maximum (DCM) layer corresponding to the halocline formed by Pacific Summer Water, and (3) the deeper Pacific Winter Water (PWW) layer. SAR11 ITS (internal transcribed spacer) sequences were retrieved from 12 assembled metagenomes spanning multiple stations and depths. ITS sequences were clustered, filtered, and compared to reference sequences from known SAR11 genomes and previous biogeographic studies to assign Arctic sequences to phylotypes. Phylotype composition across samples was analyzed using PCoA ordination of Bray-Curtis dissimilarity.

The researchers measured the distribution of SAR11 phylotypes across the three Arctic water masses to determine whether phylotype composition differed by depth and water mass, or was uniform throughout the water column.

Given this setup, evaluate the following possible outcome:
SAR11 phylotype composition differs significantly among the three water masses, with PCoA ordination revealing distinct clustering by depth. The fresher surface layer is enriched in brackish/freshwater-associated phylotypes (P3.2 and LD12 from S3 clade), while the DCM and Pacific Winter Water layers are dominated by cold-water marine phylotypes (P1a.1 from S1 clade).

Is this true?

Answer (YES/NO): NO